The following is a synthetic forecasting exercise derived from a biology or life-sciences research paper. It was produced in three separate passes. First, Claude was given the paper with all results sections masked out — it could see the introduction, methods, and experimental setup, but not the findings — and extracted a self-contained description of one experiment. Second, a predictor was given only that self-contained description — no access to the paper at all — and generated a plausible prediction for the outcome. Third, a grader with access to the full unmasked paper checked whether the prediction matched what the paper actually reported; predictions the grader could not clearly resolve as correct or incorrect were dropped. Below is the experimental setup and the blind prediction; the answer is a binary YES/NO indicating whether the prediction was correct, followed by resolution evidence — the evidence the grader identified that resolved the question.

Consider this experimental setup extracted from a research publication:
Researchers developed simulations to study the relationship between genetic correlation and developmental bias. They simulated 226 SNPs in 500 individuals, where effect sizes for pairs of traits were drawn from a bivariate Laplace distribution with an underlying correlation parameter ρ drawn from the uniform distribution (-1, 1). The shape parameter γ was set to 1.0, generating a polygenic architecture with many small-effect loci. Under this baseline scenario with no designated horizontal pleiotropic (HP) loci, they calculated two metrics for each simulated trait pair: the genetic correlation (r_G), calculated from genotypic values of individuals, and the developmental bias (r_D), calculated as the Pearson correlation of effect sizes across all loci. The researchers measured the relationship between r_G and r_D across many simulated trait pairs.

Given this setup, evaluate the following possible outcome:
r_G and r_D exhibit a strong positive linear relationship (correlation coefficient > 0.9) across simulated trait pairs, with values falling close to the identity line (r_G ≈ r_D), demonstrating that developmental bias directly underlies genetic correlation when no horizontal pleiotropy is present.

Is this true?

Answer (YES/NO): YES